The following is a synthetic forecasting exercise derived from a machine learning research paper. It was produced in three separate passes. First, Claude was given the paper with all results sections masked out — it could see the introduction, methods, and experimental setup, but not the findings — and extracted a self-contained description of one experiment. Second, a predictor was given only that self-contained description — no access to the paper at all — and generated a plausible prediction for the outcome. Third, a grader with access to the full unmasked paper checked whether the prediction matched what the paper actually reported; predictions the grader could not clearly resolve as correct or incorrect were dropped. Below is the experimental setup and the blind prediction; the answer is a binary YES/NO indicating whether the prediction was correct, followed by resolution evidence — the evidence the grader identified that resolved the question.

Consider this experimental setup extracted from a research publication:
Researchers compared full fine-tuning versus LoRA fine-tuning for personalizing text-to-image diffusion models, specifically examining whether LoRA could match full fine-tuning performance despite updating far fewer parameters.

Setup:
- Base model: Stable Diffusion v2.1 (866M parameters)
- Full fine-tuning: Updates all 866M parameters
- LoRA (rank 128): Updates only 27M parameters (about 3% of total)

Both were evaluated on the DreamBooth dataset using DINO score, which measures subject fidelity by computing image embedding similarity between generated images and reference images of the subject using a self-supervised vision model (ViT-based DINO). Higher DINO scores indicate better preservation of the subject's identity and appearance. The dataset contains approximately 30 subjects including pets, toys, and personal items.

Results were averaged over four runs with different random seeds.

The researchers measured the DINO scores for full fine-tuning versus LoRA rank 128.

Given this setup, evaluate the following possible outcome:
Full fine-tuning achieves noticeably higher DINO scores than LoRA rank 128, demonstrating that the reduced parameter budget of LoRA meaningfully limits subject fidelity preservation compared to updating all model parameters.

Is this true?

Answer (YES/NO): NO